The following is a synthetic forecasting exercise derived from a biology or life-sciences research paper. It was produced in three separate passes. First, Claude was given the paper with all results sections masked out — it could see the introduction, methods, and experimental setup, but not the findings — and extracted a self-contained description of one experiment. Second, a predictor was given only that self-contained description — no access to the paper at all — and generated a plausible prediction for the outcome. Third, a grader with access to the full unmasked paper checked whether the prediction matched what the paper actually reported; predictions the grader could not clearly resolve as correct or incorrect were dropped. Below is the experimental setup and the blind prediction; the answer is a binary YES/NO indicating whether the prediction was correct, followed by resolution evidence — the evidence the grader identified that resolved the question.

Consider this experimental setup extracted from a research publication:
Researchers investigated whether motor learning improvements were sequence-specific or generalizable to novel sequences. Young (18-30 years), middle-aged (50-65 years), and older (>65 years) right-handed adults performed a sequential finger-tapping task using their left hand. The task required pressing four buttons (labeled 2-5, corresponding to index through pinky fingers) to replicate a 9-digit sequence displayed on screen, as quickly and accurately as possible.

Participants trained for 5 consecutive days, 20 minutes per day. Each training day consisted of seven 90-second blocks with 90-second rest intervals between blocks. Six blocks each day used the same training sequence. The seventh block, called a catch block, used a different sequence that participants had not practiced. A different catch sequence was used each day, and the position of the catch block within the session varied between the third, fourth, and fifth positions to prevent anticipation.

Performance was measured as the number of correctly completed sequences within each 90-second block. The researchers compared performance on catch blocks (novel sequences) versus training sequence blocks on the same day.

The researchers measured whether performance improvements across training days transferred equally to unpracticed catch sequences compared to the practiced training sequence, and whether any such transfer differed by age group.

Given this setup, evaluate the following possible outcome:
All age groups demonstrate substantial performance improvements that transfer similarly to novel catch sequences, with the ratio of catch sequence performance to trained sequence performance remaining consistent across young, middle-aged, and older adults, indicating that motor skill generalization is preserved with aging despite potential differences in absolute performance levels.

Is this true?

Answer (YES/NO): NO